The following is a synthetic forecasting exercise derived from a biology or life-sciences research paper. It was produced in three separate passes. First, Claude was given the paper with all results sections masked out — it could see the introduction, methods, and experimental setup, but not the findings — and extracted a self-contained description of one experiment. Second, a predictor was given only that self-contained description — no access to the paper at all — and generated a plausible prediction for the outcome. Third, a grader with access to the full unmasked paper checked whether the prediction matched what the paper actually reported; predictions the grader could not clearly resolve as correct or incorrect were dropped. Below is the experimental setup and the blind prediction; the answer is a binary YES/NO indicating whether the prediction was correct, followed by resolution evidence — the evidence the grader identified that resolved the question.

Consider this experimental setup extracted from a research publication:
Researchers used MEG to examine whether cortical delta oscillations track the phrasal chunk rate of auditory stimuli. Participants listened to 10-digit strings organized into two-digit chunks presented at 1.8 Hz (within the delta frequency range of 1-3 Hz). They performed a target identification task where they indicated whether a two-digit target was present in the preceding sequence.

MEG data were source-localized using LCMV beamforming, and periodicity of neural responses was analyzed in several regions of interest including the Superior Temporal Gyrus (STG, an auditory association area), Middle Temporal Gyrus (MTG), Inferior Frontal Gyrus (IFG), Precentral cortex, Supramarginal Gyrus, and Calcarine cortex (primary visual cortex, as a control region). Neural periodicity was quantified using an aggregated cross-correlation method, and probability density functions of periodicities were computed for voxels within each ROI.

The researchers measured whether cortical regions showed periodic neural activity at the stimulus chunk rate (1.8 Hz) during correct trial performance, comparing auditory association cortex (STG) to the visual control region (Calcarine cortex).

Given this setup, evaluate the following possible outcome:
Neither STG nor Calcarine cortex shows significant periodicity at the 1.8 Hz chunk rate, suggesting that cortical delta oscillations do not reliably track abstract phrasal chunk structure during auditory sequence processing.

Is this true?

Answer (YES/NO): NO